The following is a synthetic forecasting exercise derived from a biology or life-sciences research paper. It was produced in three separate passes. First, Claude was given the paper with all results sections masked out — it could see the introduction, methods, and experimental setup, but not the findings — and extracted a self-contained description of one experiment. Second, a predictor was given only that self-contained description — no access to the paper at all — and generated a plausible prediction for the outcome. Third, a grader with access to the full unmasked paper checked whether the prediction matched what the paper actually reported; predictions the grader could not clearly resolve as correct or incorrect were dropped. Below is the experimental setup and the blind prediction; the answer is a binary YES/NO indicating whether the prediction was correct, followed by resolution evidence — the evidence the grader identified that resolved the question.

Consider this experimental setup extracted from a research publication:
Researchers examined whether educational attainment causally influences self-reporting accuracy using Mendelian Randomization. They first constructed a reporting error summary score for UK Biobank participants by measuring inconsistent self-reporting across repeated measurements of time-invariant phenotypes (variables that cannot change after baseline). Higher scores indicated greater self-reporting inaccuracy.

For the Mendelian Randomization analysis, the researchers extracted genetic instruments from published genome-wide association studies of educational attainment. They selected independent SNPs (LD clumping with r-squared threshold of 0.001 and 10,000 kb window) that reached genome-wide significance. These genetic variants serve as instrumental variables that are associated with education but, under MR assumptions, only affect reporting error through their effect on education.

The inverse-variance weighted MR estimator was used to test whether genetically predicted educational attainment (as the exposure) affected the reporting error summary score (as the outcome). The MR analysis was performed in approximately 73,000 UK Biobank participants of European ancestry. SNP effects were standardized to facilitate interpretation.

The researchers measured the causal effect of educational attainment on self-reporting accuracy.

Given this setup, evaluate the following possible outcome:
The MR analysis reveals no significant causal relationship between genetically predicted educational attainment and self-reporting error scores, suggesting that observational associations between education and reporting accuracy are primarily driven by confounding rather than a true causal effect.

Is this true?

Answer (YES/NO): NO